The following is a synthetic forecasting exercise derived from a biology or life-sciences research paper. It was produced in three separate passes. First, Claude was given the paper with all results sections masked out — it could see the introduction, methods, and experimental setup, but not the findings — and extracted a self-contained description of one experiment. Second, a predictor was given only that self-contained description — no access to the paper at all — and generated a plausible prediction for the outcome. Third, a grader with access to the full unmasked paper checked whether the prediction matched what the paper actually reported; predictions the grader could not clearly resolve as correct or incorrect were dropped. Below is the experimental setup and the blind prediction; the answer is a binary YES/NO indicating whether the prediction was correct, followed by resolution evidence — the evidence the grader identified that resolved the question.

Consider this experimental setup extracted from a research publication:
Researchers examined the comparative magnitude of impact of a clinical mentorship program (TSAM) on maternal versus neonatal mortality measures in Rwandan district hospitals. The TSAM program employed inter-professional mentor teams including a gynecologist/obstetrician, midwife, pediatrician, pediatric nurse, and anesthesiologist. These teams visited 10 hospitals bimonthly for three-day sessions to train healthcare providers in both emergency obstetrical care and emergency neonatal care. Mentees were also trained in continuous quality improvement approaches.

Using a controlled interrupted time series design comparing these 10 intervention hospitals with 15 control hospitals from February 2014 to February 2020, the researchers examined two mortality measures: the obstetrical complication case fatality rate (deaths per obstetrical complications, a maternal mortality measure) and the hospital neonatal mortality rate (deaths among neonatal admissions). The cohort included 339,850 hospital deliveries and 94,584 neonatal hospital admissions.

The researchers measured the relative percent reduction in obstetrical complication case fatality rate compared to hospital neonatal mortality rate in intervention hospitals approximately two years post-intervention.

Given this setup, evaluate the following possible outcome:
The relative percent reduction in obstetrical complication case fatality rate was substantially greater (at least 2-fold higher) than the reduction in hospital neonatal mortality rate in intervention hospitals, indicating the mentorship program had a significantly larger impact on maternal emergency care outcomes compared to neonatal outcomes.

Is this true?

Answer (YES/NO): YES